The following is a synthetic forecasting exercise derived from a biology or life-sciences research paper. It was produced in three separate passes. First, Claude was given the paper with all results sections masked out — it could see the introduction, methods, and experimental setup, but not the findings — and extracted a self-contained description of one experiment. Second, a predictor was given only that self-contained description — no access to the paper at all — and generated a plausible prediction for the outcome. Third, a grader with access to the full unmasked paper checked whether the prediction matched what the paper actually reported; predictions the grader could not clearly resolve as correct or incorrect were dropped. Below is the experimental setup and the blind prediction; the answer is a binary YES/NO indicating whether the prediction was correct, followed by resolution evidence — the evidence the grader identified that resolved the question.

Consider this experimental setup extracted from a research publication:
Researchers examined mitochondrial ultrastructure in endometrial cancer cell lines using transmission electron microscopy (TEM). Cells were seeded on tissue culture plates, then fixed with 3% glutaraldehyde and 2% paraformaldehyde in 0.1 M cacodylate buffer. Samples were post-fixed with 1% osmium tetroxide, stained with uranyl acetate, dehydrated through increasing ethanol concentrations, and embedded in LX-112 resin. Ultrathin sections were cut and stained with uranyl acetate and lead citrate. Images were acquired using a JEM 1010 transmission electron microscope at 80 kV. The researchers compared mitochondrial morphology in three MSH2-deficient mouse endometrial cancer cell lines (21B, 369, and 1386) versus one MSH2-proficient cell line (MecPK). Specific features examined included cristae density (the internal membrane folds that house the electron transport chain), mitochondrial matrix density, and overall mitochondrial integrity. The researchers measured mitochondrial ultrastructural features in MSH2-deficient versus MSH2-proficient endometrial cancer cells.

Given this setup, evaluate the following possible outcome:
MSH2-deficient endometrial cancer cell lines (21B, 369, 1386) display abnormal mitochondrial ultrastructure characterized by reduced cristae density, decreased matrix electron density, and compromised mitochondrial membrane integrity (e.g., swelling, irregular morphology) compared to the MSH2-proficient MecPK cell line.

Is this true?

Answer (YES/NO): NO